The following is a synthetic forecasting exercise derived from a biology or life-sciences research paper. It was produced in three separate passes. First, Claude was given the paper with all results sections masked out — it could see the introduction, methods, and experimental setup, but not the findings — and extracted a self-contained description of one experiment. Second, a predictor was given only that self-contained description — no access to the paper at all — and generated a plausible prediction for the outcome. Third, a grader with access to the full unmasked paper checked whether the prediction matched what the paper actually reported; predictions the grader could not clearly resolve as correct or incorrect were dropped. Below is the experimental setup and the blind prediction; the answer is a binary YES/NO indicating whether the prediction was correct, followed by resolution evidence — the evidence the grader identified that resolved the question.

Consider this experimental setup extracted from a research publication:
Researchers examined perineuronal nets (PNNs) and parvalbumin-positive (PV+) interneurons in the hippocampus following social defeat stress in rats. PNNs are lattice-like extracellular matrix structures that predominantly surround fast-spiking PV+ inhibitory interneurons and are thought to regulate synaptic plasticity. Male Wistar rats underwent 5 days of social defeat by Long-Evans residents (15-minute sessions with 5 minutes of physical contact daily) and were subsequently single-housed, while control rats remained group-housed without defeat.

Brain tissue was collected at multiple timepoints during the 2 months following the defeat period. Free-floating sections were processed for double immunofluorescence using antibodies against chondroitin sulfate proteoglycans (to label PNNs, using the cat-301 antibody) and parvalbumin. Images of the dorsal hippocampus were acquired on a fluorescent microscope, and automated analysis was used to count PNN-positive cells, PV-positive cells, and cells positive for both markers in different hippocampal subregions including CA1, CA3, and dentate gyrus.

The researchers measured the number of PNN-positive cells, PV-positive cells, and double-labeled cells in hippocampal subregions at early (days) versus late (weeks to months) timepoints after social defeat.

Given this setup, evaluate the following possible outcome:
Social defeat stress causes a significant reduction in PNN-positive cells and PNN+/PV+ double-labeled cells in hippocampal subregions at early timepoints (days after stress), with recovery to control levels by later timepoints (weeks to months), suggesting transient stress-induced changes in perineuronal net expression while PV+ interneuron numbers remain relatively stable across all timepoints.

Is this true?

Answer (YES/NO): NO